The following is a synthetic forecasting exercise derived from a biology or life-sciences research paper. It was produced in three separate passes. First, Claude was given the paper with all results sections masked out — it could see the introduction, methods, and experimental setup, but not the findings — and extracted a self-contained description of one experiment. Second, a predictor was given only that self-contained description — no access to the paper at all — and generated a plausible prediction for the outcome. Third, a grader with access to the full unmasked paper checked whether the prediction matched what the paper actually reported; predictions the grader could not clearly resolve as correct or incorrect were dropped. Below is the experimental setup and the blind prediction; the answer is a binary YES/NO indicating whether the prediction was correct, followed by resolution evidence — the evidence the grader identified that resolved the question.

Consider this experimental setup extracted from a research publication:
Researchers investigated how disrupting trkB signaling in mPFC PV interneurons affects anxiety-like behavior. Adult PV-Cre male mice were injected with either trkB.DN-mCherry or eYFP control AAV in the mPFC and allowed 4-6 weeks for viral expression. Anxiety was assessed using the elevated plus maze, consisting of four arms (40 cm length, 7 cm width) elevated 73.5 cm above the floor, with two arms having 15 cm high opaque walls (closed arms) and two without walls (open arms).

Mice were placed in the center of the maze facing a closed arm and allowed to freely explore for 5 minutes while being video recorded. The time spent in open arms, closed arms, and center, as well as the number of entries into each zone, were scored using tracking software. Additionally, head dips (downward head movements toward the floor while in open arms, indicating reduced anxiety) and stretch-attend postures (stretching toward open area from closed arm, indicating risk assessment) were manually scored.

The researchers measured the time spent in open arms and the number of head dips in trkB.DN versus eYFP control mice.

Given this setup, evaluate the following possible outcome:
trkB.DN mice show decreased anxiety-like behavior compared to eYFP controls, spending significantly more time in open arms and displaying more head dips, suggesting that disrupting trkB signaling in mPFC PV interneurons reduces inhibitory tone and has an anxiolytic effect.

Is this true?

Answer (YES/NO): NO